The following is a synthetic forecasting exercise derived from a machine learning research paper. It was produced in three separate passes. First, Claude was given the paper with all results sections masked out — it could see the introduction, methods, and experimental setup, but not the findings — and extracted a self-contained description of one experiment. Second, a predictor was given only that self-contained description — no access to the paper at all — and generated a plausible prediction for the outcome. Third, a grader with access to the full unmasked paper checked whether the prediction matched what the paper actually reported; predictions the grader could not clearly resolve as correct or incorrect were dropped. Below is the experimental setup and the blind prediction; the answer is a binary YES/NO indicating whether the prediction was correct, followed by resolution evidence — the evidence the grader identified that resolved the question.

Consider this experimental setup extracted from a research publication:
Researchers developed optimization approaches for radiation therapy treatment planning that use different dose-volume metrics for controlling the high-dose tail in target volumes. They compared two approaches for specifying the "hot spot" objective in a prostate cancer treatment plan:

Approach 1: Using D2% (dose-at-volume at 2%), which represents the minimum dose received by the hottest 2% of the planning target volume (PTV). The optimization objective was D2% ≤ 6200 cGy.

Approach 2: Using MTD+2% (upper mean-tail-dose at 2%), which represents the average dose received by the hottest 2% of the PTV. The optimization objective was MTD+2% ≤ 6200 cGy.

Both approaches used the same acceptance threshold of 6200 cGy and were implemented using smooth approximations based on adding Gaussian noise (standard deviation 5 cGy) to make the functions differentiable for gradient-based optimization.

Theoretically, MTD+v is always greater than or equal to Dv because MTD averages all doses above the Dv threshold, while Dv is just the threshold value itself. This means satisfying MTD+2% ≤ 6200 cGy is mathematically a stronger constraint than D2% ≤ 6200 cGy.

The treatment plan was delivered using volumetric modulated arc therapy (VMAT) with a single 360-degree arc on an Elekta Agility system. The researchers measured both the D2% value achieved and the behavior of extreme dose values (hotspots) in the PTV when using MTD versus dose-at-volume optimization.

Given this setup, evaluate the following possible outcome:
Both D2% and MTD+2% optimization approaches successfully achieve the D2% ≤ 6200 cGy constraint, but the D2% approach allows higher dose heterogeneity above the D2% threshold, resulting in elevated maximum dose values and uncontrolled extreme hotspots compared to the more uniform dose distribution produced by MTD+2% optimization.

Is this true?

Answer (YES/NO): NO